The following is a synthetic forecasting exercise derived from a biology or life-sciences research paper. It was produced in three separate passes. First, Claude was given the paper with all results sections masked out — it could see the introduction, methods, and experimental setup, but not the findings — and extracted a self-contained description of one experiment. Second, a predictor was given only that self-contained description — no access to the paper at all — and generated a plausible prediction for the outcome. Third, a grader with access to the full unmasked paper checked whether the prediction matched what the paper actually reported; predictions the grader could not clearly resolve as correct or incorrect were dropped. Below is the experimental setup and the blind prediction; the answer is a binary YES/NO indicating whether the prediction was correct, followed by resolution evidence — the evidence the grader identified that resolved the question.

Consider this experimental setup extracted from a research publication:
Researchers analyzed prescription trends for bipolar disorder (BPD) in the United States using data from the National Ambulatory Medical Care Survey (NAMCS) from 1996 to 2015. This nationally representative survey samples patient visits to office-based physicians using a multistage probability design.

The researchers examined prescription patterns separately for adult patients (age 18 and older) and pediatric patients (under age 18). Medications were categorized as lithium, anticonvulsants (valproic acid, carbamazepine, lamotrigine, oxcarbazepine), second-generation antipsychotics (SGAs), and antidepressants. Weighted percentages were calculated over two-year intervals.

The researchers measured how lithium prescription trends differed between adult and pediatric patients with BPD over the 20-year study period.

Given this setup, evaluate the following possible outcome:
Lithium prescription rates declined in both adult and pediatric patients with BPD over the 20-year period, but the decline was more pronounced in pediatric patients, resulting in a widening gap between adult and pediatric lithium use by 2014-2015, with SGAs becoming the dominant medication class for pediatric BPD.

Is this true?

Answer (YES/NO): NO